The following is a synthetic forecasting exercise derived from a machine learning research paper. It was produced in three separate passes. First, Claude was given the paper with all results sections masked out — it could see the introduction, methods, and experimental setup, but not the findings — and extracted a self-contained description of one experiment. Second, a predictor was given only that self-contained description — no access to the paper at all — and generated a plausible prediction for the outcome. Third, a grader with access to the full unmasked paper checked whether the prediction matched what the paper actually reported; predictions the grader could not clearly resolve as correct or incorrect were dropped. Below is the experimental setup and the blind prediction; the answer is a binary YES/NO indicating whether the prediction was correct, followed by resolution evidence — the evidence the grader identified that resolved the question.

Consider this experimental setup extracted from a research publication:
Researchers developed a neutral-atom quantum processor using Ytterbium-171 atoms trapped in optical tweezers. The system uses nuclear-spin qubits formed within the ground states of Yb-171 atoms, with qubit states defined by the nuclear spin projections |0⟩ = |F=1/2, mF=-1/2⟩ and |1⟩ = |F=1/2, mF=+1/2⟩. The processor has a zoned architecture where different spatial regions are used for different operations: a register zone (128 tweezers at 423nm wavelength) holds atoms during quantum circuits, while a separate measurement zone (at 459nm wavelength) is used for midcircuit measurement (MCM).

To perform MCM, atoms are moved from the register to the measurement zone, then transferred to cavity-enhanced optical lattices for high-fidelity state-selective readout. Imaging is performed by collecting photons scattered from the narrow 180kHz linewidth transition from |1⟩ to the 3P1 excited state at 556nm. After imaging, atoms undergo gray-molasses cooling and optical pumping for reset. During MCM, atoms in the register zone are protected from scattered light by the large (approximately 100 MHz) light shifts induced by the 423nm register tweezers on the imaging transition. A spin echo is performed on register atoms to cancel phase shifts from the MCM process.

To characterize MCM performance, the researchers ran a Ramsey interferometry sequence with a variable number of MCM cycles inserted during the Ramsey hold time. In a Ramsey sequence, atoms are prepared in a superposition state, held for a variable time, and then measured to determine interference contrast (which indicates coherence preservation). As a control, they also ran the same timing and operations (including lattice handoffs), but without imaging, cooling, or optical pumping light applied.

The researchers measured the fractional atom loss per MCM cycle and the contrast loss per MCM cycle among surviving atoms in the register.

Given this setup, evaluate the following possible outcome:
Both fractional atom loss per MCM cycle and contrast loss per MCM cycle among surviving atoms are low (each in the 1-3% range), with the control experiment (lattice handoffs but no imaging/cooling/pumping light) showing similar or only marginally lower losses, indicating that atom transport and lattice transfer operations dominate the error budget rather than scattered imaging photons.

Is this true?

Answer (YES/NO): NO